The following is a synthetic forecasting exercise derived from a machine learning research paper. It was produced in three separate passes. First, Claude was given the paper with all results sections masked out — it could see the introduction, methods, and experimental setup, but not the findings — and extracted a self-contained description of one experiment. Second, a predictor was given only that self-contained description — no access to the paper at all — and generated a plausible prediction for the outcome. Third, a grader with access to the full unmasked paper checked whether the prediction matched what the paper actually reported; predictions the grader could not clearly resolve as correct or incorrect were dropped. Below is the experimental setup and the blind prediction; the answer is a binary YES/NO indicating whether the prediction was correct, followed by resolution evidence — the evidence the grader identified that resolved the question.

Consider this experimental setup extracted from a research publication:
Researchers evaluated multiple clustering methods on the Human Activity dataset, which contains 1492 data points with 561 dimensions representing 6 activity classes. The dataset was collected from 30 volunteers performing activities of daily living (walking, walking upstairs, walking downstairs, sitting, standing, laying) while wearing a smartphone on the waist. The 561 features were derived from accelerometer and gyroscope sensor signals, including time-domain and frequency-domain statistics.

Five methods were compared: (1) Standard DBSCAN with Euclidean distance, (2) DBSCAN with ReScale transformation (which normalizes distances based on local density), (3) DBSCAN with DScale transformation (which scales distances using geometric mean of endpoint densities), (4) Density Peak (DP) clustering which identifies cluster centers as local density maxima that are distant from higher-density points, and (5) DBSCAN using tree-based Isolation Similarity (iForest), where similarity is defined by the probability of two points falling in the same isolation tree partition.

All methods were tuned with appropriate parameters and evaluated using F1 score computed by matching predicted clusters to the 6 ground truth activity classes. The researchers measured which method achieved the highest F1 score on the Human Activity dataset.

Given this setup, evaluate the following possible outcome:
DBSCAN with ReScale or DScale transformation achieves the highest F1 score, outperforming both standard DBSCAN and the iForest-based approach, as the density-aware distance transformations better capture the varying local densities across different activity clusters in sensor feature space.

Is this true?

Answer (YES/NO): NO